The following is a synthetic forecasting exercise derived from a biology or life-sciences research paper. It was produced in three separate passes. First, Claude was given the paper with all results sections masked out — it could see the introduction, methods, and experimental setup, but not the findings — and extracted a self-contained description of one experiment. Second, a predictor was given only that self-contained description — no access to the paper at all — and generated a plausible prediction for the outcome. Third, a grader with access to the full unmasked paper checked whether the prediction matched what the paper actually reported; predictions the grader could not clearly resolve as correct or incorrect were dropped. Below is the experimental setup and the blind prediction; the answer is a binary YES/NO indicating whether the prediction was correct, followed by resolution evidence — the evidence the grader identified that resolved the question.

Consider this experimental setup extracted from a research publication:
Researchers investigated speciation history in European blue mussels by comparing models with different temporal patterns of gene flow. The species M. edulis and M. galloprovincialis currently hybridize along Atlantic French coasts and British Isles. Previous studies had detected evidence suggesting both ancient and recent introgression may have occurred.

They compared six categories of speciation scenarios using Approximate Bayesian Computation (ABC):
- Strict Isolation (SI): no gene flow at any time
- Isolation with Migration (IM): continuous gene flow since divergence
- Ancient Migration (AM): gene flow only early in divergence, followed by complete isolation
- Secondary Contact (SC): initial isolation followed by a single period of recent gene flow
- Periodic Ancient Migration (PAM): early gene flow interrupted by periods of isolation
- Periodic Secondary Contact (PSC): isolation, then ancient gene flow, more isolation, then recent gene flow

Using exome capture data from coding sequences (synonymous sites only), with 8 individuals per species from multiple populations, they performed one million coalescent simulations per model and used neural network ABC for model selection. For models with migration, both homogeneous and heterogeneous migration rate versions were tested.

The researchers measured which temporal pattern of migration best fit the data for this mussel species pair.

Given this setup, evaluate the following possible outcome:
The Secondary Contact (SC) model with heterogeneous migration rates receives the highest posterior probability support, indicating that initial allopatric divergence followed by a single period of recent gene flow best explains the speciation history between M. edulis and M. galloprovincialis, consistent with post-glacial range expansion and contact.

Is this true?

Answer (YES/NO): NO